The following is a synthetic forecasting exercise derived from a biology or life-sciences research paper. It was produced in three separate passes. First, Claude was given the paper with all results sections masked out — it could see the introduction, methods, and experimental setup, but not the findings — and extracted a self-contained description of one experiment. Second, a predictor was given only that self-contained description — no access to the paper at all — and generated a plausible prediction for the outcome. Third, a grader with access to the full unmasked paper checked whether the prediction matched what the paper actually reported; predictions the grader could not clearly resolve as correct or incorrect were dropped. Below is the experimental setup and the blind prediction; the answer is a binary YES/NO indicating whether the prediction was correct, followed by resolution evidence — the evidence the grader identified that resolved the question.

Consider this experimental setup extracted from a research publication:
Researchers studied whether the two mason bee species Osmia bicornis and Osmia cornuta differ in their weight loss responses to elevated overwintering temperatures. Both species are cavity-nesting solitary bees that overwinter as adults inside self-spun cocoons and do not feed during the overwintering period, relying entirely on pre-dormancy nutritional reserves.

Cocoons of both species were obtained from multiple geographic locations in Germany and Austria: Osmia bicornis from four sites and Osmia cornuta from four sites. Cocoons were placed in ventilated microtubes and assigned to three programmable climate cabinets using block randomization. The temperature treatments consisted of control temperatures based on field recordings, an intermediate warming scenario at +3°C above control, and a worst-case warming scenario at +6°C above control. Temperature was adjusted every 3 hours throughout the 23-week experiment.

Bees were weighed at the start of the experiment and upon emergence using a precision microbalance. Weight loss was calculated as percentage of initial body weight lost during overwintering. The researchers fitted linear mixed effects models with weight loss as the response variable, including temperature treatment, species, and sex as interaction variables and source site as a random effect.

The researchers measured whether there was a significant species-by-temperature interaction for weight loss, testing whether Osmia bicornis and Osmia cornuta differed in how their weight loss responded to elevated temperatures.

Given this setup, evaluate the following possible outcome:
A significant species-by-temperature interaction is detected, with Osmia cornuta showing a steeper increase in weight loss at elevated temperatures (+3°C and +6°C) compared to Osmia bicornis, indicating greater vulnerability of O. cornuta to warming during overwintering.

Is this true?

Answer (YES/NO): NO